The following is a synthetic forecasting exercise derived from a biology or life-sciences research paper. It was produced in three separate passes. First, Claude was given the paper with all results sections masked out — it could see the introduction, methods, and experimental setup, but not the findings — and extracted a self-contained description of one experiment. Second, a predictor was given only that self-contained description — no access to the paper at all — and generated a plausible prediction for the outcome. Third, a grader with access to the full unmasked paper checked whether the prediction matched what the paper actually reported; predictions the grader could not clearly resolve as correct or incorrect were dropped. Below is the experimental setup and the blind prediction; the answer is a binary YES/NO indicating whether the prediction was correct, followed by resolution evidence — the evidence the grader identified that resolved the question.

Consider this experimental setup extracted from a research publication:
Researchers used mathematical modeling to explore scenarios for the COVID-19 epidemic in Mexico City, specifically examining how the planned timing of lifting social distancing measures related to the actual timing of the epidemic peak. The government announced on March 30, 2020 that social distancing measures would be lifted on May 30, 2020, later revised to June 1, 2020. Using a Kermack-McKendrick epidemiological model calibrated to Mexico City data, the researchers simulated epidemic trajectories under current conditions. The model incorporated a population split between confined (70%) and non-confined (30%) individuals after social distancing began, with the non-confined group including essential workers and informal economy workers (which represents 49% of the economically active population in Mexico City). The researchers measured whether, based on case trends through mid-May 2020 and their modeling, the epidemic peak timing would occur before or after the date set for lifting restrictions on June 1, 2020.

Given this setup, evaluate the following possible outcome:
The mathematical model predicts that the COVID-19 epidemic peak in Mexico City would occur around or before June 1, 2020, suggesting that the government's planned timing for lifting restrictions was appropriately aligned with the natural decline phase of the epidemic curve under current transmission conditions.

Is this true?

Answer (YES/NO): NO